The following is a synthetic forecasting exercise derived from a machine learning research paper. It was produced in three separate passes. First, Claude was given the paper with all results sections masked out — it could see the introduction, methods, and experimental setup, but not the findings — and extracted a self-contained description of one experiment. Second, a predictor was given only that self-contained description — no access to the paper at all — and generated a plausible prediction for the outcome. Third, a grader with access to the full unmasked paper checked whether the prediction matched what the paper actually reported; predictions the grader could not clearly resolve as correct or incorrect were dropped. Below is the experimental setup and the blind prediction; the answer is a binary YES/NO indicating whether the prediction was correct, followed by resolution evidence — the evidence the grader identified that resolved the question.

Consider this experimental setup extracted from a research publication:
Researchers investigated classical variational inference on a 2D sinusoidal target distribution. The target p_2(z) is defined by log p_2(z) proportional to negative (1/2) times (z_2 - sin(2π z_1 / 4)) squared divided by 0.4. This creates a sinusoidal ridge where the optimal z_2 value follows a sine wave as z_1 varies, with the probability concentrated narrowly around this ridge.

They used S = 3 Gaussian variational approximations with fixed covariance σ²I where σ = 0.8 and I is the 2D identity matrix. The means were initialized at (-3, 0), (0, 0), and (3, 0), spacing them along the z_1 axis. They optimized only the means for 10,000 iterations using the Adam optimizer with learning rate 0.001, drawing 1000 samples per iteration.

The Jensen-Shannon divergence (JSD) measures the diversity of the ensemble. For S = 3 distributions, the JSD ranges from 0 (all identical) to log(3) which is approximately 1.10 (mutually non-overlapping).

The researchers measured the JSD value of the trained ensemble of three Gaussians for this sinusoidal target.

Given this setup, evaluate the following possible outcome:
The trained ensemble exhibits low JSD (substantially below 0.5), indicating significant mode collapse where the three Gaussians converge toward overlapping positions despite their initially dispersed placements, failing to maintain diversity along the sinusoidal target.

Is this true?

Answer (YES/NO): NO